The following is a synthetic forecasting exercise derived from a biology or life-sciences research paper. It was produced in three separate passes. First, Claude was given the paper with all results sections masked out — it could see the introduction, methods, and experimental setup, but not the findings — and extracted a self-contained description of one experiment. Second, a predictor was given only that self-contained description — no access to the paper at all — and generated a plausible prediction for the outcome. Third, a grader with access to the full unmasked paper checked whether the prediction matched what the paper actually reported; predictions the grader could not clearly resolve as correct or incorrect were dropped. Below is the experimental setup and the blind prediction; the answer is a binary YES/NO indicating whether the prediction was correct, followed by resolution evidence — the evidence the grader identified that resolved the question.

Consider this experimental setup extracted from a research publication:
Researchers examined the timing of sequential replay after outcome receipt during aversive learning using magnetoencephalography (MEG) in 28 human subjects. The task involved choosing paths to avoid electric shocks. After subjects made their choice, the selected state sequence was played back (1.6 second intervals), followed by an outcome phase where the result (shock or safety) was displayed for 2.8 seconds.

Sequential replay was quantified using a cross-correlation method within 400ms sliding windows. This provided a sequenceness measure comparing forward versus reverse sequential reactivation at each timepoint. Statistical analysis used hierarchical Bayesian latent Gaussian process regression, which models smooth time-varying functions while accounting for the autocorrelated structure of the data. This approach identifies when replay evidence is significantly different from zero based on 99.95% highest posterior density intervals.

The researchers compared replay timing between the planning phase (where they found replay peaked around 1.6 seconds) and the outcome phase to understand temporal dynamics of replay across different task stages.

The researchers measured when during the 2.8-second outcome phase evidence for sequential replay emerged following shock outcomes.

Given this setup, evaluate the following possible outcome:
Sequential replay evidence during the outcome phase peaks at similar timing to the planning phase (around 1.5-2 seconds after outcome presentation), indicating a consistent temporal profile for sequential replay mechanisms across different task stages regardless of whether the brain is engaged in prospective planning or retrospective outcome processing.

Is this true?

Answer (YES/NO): NO